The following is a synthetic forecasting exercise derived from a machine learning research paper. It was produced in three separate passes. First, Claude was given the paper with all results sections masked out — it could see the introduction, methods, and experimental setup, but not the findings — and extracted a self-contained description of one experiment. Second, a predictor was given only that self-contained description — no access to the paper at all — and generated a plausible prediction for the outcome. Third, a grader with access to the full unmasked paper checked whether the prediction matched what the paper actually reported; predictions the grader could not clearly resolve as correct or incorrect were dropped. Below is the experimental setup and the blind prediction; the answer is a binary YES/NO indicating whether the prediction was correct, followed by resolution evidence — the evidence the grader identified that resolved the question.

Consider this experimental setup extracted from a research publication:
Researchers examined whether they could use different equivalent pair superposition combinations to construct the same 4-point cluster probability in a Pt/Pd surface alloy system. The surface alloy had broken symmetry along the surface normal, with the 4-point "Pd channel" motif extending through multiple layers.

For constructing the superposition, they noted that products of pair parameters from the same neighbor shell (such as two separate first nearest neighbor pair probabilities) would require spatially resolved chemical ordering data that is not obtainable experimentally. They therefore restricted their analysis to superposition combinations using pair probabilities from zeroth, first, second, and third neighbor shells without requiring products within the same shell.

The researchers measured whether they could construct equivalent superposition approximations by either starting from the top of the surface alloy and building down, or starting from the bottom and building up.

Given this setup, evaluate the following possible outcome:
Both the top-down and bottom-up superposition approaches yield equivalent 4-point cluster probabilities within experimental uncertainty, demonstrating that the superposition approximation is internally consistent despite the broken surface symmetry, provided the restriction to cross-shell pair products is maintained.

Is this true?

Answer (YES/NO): NO